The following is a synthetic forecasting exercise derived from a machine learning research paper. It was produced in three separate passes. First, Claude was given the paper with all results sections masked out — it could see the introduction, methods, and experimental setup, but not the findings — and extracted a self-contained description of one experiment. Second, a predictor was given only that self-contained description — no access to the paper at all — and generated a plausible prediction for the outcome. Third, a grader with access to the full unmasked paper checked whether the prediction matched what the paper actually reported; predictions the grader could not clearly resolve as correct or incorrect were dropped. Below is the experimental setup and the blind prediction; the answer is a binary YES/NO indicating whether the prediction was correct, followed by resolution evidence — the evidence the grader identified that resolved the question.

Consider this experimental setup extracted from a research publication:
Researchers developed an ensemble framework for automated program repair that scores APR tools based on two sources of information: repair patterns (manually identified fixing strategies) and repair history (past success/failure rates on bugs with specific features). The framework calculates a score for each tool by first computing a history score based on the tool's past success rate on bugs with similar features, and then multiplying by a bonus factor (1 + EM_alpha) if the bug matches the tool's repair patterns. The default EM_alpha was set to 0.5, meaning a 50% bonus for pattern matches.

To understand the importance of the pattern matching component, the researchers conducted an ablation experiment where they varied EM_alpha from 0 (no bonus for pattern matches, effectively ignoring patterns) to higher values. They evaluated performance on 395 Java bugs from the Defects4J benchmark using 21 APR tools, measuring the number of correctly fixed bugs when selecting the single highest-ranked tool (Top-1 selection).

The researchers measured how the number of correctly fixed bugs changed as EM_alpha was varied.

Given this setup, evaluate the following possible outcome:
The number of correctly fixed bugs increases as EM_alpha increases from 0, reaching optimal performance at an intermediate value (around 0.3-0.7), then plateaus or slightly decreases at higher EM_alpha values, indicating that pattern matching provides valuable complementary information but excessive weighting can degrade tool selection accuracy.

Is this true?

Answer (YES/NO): NO